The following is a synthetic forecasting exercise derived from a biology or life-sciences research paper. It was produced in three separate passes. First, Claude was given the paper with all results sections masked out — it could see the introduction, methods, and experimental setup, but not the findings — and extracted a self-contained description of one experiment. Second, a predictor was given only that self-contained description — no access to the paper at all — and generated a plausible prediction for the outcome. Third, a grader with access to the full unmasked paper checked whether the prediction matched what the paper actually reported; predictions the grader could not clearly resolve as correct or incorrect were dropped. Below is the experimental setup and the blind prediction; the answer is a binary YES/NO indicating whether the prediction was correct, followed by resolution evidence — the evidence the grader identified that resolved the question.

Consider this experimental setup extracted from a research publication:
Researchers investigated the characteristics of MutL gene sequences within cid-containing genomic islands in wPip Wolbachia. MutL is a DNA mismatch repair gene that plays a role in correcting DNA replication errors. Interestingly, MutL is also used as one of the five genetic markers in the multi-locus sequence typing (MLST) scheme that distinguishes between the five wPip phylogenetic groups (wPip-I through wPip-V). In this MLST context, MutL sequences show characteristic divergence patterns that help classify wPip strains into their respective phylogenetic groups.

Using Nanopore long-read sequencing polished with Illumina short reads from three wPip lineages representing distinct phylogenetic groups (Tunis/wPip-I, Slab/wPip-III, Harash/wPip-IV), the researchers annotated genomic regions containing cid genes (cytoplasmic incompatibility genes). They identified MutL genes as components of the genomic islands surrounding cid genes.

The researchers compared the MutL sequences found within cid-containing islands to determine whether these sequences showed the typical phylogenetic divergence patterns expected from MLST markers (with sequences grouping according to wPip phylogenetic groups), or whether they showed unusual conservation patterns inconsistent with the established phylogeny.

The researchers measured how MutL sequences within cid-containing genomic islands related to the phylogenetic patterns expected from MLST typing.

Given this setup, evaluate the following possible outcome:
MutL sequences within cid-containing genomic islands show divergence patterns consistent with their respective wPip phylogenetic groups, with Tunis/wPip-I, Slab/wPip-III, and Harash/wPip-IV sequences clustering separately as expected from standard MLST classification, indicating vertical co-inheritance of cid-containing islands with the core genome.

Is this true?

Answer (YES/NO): NO